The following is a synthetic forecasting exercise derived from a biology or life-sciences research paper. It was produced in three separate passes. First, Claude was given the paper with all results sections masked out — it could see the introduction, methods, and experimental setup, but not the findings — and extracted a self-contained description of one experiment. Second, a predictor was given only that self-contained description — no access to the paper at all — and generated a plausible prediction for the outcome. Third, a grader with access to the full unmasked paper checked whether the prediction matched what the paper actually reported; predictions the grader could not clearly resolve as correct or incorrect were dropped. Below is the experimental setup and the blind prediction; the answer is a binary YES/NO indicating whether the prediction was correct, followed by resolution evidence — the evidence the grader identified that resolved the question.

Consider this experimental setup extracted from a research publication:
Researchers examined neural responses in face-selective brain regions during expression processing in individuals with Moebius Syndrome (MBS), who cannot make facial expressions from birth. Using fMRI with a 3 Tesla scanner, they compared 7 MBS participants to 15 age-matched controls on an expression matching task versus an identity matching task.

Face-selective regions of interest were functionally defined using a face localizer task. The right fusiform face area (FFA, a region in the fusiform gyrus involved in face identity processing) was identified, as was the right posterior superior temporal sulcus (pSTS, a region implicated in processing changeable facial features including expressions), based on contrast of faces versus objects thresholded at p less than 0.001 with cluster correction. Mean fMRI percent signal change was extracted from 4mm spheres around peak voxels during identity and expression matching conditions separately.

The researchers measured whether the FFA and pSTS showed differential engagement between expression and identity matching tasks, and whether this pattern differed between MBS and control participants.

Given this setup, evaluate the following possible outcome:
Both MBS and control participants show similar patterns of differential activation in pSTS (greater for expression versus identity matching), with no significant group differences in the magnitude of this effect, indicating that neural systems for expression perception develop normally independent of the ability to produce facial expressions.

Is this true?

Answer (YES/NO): NO